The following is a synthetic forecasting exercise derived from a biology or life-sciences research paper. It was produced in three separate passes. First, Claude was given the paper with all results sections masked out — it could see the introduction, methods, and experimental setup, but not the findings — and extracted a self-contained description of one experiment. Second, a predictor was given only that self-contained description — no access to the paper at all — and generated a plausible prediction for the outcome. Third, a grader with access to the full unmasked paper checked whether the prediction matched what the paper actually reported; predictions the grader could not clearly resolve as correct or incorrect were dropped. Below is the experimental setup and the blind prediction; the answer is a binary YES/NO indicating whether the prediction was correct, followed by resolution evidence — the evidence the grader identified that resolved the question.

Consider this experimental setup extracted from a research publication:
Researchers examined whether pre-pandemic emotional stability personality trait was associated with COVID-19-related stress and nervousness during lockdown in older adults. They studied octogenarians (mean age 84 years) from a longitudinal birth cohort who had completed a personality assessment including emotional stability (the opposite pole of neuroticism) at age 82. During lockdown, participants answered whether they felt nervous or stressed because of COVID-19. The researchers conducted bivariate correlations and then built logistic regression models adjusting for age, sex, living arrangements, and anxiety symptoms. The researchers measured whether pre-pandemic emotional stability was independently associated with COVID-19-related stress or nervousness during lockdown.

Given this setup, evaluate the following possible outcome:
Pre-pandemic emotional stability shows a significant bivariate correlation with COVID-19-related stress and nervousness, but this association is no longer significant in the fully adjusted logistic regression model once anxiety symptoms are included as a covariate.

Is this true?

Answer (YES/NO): NO